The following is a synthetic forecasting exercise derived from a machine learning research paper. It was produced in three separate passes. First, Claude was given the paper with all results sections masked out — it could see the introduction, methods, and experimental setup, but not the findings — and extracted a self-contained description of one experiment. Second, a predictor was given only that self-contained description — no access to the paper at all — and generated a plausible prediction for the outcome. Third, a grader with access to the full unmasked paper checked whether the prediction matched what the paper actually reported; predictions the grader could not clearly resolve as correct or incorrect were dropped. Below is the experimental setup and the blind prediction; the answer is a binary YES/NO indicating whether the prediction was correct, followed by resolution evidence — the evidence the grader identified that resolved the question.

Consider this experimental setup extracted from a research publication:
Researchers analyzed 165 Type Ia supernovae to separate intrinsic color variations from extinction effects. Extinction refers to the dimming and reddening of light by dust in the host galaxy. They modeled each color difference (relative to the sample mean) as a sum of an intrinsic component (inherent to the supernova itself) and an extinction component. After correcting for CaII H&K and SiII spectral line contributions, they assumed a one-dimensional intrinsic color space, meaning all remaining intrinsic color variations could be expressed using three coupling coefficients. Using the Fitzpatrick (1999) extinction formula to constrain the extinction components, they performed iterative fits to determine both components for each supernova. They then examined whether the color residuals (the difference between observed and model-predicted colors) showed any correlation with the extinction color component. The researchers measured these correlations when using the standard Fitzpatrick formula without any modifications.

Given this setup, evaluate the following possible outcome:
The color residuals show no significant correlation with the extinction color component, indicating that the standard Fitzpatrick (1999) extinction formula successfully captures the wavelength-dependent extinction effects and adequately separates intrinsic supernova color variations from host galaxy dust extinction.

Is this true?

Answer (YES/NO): NO